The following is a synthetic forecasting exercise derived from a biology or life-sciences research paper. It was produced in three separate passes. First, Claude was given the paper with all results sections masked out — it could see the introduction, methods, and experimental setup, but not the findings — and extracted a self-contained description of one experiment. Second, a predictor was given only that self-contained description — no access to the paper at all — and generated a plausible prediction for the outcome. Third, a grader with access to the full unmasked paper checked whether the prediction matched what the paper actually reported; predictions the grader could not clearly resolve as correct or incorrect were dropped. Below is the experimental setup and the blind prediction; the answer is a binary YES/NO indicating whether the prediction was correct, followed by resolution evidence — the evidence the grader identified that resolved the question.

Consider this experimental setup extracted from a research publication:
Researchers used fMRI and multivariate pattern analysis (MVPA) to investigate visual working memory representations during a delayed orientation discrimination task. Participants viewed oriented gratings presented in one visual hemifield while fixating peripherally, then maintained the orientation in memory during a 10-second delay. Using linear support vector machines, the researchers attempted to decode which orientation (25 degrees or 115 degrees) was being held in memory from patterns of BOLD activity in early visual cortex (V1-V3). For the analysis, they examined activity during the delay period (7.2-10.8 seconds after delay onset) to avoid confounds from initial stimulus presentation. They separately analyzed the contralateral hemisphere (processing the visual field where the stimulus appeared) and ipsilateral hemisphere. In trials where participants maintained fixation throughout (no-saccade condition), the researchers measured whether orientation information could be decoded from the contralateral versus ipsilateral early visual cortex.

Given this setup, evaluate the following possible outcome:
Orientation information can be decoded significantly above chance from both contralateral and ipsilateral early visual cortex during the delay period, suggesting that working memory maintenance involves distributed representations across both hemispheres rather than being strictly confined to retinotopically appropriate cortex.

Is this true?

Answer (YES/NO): YES